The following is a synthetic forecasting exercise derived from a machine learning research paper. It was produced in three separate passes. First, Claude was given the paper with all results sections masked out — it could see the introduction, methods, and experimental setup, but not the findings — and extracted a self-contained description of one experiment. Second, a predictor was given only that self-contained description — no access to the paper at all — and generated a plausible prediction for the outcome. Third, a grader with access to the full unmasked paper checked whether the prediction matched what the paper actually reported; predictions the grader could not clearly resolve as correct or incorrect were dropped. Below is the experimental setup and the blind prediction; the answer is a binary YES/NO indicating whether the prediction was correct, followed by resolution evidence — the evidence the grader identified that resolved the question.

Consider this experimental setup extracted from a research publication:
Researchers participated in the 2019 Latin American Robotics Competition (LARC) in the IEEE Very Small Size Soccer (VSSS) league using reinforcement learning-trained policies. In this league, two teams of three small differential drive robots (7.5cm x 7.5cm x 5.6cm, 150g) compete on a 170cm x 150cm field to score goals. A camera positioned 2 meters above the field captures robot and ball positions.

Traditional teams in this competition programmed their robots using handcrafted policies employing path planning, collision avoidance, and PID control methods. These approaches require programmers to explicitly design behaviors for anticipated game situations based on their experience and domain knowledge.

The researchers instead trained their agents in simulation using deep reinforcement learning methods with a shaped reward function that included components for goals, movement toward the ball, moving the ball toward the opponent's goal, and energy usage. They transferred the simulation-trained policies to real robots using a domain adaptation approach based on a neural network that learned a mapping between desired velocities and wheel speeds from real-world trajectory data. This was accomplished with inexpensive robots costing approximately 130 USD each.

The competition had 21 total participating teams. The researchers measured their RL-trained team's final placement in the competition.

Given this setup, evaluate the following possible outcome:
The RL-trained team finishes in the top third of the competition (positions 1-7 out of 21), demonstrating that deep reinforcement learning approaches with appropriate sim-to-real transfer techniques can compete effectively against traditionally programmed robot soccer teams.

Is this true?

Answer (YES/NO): YES